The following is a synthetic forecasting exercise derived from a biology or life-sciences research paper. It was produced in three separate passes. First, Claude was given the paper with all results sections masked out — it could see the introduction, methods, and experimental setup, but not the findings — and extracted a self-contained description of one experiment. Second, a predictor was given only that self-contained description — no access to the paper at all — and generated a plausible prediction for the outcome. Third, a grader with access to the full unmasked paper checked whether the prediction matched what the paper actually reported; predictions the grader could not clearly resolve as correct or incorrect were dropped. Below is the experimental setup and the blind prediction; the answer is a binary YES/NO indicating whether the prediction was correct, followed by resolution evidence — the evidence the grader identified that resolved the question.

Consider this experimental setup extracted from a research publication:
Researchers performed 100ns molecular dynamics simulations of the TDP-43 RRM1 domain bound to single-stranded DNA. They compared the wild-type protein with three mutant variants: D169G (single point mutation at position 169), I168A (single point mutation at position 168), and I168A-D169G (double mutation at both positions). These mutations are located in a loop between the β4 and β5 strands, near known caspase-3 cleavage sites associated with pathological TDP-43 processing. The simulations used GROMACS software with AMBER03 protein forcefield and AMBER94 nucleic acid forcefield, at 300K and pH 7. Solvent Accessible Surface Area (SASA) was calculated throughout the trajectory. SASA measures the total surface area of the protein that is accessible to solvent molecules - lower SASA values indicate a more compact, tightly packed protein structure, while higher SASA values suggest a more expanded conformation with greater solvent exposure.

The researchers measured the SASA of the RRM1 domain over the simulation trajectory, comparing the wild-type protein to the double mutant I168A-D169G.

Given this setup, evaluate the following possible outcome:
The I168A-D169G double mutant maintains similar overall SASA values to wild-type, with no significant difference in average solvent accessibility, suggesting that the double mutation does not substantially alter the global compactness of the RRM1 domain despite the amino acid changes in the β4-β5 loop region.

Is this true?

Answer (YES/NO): NO